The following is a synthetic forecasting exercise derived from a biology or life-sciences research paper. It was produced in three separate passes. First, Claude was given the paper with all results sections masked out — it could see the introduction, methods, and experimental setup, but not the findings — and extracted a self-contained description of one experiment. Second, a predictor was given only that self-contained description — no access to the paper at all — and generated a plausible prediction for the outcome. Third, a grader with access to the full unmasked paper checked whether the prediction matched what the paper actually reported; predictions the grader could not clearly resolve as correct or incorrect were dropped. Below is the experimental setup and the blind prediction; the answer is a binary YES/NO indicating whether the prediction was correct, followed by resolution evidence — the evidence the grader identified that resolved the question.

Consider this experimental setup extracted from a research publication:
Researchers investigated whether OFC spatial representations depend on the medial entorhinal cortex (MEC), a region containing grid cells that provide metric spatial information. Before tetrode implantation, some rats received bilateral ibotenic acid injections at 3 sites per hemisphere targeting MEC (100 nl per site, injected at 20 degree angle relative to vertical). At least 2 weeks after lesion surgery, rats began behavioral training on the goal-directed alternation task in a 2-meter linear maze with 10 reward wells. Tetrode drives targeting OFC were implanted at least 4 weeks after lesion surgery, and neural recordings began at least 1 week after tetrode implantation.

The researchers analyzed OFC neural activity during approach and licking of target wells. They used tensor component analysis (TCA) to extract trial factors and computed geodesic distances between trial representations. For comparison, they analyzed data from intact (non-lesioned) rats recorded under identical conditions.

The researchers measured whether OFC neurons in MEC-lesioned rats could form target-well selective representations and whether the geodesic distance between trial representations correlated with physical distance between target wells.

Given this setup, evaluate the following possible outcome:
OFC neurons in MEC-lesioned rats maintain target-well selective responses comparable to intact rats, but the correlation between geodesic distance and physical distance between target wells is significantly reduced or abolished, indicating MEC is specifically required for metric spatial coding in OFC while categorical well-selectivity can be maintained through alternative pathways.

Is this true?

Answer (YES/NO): NO